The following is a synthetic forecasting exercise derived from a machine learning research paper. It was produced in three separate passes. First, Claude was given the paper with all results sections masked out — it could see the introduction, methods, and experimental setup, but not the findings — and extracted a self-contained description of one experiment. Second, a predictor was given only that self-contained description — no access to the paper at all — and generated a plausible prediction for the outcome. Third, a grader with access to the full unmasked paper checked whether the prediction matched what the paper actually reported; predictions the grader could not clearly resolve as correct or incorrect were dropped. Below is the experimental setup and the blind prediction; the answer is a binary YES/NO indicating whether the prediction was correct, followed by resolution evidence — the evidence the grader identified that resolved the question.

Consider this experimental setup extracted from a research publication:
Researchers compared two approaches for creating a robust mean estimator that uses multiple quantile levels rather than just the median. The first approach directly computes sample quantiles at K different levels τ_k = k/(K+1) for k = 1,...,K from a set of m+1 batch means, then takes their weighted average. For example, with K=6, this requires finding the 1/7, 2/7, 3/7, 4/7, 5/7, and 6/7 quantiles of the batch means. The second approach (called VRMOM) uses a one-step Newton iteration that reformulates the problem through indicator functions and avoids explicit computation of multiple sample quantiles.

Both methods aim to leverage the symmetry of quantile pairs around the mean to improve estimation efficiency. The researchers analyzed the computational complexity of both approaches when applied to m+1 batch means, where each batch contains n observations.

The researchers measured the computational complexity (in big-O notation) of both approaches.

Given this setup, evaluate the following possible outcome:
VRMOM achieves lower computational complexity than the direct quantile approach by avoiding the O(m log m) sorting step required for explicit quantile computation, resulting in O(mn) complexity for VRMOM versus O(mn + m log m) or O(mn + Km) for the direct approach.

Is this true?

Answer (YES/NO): NO